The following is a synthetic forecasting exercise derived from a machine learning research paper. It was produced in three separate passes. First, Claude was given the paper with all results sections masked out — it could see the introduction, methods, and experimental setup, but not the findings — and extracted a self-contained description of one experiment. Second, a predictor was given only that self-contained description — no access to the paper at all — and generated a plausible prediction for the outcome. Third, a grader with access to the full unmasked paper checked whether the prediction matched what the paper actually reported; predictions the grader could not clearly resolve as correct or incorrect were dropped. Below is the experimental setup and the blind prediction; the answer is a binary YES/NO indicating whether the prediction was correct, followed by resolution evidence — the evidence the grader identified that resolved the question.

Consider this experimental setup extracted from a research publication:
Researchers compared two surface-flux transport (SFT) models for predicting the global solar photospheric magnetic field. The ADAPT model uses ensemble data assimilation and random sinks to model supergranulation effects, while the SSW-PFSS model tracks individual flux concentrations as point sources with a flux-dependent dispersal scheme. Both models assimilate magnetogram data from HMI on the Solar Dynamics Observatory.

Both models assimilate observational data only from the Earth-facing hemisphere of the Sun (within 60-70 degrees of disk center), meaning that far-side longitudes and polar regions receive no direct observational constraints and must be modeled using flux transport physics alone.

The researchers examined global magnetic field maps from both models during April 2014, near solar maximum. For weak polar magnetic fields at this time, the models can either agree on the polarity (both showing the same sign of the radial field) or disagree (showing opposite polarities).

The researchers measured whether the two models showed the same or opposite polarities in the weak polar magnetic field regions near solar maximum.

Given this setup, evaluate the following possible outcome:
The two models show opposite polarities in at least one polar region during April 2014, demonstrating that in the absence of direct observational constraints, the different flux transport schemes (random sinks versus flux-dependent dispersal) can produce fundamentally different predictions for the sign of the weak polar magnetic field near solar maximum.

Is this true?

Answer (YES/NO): YES